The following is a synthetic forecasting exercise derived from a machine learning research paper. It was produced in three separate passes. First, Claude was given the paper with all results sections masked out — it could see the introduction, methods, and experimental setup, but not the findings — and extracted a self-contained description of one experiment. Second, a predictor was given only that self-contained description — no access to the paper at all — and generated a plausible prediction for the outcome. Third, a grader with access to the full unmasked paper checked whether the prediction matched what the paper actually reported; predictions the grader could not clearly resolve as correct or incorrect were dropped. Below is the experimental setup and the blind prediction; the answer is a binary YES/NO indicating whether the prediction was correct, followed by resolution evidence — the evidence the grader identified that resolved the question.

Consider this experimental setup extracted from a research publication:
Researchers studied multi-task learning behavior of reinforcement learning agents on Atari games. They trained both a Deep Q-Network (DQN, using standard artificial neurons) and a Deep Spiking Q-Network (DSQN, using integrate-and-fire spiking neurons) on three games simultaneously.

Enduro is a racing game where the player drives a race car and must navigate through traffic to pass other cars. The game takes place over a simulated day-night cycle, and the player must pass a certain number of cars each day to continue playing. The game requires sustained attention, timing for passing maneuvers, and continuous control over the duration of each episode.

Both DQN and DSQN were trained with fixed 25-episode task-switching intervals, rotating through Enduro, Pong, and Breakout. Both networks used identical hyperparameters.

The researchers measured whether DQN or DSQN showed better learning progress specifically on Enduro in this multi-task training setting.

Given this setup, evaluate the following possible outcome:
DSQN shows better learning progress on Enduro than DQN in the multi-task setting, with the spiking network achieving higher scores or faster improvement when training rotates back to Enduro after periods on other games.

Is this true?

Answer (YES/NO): YES